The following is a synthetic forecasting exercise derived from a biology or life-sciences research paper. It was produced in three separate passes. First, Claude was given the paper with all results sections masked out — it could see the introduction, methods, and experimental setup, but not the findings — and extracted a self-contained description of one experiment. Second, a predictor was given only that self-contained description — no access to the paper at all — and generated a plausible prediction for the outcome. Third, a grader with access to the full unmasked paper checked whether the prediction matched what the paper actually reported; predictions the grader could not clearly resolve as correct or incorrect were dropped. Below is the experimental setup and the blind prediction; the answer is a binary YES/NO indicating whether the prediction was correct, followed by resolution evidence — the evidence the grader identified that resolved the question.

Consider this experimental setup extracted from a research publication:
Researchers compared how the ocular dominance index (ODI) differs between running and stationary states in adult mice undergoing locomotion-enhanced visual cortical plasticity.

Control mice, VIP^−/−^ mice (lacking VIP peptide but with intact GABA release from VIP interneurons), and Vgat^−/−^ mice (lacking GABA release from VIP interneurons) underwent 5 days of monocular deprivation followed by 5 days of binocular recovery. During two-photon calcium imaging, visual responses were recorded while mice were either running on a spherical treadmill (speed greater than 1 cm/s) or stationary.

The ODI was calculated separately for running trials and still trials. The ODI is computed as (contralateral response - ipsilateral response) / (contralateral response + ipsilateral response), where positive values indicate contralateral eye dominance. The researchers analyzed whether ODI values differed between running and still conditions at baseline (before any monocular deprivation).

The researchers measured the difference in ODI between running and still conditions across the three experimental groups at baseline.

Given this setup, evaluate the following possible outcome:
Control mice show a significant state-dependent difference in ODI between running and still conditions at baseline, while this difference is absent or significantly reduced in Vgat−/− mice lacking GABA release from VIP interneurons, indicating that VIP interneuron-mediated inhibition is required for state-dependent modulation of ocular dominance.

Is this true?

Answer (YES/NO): NO